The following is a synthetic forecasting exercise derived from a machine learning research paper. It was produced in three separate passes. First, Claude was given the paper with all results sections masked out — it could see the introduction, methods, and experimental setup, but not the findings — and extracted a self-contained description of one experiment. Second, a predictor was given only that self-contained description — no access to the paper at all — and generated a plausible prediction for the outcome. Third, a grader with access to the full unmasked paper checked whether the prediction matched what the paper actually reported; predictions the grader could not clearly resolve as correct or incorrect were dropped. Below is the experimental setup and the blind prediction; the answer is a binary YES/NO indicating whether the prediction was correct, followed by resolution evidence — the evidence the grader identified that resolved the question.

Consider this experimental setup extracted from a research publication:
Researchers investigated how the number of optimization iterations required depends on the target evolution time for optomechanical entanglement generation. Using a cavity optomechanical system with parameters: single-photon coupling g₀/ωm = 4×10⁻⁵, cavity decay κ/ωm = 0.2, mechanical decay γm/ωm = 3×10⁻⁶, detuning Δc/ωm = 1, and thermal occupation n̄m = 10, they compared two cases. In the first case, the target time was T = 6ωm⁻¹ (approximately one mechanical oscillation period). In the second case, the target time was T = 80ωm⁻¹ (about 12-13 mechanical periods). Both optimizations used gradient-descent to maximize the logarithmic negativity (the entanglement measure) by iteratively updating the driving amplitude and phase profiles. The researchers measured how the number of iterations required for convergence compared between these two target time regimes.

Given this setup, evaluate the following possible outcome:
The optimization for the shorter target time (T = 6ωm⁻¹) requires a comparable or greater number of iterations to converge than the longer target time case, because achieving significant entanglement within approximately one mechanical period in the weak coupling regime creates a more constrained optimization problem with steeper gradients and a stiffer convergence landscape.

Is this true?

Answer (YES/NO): YES